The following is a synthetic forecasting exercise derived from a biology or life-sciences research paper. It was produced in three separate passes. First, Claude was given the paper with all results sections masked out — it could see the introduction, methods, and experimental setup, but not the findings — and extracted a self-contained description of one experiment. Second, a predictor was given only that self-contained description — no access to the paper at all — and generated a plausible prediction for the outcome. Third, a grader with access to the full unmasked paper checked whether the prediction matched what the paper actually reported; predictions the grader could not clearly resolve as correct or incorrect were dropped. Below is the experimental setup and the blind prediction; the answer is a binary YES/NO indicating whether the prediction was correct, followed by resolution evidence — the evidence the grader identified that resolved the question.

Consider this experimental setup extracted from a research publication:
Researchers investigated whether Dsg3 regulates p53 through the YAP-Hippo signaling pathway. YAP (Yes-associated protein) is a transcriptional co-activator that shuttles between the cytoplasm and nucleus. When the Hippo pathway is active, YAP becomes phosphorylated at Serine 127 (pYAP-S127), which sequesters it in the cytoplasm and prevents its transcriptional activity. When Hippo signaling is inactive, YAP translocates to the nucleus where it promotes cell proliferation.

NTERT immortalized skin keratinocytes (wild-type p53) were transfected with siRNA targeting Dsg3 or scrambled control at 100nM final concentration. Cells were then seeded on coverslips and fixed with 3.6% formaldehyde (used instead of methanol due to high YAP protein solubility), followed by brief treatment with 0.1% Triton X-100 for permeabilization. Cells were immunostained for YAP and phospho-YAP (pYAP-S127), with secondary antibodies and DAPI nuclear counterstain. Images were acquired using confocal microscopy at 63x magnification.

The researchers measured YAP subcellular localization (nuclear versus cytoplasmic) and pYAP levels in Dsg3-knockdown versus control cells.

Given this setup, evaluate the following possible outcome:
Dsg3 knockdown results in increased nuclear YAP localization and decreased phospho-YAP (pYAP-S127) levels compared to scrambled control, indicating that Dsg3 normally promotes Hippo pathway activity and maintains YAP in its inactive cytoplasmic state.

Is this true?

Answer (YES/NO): NO